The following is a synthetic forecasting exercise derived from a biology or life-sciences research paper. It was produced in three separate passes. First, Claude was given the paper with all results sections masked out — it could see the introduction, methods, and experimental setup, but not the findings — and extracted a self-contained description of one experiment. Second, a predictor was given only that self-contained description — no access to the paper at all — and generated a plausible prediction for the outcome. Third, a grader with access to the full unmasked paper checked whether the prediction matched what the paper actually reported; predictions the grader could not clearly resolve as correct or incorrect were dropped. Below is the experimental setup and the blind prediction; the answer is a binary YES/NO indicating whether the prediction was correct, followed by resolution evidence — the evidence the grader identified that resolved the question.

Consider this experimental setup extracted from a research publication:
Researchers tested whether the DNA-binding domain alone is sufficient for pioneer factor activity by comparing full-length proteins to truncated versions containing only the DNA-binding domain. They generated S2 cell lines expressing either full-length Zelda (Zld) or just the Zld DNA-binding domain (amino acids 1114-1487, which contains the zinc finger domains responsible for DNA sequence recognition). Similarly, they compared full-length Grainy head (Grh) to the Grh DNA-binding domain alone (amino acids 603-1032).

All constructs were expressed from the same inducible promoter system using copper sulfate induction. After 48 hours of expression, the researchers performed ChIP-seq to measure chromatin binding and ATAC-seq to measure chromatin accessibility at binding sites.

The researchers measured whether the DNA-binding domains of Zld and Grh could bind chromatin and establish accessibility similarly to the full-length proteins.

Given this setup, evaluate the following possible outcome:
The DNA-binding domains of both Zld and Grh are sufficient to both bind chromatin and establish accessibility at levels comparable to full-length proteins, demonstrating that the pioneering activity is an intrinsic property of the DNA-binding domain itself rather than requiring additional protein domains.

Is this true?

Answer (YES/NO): NO